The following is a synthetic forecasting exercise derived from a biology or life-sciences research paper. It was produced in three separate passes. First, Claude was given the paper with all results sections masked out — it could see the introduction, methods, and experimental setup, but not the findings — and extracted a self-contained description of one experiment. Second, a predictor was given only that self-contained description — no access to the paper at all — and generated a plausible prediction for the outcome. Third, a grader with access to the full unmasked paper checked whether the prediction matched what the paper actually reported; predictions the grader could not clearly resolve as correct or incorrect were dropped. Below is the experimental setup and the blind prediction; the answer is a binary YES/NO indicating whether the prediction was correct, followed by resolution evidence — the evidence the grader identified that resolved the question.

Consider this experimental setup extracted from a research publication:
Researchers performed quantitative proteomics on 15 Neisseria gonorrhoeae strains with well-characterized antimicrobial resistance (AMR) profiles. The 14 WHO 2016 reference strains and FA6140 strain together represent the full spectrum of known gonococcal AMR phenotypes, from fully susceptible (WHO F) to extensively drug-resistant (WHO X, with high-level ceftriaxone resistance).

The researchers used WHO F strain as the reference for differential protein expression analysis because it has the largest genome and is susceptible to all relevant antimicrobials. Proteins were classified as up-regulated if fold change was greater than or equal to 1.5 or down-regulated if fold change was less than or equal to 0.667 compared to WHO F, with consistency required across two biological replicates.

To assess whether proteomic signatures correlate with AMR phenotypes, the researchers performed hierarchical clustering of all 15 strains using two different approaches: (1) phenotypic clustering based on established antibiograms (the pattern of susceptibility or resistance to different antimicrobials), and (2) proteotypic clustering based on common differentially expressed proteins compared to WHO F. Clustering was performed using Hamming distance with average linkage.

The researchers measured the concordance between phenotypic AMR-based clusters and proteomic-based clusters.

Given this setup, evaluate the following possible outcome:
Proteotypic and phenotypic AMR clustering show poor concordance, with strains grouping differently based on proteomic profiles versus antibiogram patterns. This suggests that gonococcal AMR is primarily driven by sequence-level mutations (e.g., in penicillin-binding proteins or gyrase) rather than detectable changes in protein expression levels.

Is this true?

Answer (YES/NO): NO